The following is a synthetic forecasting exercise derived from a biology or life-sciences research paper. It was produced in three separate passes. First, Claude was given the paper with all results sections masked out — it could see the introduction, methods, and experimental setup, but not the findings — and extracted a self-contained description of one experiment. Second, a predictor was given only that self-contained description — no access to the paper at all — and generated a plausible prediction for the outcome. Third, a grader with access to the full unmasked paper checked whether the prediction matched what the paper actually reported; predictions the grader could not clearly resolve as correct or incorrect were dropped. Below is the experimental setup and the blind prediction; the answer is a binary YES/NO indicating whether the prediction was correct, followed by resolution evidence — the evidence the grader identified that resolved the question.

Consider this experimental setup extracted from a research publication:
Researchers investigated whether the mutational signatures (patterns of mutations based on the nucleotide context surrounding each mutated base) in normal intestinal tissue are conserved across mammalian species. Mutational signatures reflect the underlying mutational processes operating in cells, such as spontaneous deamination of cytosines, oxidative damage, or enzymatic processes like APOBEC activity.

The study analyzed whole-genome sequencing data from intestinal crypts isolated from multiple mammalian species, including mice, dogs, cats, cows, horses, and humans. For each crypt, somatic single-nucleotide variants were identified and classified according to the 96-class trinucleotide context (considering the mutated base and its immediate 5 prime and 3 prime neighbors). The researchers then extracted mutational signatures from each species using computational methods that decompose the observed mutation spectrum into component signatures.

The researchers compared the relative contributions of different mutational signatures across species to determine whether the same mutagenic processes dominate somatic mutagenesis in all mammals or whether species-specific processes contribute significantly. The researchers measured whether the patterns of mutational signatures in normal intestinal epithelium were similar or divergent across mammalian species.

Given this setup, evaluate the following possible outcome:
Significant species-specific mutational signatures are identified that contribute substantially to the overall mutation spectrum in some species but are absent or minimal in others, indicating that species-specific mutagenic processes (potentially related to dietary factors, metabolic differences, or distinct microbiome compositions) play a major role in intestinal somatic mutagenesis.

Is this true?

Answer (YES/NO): NO